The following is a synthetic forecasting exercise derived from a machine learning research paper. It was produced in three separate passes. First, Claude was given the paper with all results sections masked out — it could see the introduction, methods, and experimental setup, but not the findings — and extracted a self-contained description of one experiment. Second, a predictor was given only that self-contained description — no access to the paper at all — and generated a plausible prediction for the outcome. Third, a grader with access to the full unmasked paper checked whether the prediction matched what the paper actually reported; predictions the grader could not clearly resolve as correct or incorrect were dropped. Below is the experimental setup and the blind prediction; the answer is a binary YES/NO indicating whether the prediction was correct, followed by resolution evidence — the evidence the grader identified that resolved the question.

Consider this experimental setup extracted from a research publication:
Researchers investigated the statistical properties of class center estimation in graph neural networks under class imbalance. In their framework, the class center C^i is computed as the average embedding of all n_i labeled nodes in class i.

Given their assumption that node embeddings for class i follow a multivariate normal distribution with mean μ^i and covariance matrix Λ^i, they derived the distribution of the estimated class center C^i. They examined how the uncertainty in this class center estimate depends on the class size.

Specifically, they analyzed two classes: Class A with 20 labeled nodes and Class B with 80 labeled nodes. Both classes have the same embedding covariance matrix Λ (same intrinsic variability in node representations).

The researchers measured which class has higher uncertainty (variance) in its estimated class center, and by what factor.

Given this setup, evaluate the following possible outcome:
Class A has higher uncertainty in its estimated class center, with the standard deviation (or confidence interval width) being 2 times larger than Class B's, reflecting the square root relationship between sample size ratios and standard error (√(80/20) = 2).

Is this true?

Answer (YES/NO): YES